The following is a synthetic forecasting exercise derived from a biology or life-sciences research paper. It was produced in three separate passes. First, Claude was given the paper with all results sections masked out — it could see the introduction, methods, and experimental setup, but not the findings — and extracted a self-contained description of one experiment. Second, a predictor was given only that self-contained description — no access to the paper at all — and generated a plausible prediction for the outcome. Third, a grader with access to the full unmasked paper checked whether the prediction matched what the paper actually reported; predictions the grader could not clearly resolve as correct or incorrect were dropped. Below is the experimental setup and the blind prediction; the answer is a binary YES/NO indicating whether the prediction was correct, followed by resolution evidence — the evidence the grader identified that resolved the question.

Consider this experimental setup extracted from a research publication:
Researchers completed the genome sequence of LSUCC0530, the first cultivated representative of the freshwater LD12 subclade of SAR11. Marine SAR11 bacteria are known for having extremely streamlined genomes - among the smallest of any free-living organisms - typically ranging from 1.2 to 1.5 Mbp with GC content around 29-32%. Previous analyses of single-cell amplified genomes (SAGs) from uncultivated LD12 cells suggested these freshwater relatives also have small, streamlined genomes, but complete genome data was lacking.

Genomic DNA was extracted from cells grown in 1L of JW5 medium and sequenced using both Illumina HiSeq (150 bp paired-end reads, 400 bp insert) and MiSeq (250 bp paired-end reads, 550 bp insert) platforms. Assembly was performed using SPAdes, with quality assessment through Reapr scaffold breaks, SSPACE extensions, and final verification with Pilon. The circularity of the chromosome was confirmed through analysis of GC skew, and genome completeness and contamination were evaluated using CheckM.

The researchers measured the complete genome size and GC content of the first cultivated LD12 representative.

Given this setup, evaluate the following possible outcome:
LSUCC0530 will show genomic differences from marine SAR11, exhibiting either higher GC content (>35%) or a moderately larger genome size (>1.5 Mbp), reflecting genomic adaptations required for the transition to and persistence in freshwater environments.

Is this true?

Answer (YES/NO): NO